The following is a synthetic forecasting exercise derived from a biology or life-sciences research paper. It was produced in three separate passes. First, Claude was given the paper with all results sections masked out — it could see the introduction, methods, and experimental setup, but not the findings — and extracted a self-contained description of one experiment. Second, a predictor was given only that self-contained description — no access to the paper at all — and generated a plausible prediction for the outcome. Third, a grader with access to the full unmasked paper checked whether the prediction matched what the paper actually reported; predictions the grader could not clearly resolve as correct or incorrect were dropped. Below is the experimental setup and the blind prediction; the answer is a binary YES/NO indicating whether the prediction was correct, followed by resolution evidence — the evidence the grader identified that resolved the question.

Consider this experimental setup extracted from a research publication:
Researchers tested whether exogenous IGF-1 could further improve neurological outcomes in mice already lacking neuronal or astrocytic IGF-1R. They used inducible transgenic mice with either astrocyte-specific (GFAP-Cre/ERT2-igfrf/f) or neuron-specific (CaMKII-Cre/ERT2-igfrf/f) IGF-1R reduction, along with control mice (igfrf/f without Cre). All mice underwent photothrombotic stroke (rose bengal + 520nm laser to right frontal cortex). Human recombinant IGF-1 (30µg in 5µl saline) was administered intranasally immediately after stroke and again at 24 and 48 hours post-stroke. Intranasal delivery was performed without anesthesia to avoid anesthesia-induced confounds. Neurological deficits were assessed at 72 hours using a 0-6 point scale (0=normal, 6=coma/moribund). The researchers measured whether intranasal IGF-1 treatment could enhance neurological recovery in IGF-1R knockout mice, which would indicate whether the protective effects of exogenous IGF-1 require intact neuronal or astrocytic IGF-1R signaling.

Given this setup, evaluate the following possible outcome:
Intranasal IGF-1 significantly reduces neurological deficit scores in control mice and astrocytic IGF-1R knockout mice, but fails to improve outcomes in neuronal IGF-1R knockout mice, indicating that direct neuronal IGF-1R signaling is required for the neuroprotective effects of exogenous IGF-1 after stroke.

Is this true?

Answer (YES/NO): NO